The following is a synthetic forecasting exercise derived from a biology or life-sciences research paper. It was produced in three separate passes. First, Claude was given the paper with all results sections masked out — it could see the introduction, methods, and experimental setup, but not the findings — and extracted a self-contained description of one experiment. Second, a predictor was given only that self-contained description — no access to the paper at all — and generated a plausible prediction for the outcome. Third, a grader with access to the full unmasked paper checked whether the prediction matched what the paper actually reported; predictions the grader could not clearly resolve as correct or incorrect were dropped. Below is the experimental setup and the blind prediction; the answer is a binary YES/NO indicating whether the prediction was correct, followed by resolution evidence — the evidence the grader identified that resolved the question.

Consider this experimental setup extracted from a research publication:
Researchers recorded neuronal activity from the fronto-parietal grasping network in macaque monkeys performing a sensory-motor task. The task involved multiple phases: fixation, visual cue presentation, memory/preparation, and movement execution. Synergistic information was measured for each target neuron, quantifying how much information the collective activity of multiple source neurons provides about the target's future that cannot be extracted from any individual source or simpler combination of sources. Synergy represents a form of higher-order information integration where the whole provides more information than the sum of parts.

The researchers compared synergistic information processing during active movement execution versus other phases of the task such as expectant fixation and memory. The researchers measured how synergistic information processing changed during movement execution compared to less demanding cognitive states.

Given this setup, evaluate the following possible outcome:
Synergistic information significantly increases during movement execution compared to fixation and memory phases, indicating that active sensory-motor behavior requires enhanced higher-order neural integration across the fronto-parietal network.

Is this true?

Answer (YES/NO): YES